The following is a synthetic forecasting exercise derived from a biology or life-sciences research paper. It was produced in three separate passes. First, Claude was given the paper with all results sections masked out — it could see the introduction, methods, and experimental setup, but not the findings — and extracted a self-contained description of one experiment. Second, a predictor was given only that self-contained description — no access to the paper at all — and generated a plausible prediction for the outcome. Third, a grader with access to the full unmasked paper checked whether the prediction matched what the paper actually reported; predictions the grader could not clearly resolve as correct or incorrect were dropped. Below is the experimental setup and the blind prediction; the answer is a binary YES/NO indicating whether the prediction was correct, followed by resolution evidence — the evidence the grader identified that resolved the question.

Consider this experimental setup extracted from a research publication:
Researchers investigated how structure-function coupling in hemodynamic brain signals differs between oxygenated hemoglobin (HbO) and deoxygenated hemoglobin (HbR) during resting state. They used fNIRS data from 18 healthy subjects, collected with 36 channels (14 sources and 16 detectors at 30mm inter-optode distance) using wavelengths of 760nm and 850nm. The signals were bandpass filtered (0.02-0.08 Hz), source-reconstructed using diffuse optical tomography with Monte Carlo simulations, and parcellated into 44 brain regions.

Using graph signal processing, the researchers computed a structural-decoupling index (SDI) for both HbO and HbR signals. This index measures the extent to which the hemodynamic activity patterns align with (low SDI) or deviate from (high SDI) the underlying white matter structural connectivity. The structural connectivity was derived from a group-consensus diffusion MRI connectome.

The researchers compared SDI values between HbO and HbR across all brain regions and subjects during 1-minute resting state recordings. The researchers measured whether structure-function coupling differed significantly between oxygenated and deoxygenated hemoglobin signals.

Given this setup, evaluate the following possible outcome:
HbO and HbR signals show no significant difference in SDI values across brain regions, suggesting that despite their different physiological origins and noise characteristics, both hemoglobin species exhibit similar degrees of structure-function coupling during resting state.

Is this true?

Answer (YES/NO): NO